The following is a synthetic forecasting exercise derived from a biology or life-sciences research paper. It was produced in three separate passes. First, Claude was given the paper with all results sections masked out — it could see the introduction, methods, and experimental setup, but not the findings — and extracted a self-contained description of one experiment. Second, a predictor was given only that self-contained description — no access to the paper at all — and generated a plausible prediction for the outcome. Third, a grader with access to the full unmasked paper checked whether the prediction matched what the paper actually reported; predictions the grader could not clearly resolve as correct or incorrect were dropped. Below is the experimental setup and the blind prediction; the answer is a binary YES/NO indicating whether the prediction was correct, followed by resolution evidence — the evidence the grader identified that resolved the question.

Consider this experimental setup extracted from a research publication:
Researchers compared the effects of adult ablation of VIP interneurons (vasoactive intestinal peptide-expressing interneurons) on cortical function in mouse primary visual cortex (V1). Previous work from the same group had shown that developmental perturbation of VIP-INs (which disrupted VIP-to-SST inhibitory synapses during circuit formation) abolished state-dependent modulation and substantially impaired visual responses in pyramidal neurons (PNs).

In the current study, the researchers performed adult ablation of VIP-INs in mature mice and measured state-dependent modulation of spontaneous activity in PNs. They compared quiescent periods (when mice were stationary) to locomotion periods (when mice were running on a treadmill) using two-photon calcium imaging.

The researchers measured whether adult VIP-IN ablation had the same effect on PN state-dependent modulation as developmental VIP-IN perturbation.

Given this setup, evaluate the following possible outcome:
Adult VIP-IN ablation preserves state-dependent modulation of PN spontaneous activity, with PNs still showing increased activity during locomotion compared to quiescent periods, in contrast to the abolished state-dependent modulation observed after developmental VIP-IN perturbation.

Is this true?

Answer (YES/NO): YES